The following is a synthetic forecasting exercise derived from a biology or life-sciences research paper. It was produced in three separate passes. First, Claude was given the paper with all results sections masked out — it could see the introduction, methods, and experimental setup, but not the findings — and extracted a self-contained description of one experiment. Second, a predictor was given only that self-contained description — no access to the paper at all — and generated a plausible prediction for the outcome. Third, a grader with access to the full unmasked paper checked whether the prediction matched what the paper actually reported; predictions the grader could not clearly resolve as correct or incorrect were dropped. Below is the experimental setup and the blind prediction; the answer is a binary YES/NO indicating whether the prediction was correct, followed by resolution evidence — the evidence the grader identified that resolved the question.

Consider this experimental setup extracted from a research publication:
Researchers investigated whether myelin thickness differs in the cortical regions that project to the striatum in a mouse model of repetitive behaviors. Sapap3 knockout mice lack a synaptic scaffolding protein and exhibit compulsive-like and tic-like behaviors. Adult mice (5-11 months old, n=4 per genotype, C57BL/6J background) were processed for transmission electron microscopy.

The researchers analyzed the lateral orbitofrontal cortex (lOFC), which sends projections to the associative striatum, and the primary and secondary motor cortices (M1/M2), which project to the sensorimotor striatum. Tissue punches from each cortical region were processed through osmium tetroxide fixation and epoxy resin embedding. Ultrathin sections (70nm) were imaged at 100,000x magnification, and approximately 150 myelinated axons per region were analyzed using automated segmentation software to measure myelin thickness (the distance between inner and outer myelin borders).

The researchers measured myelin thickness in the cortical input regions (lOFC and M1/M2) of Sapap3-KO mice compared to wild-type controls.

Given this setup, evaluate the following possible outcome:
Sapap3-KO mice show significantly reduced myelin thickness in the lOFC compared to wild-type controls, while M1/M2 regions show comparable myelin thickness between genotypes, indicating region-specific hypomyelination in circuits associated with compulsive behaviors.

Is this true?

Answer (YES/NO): NO